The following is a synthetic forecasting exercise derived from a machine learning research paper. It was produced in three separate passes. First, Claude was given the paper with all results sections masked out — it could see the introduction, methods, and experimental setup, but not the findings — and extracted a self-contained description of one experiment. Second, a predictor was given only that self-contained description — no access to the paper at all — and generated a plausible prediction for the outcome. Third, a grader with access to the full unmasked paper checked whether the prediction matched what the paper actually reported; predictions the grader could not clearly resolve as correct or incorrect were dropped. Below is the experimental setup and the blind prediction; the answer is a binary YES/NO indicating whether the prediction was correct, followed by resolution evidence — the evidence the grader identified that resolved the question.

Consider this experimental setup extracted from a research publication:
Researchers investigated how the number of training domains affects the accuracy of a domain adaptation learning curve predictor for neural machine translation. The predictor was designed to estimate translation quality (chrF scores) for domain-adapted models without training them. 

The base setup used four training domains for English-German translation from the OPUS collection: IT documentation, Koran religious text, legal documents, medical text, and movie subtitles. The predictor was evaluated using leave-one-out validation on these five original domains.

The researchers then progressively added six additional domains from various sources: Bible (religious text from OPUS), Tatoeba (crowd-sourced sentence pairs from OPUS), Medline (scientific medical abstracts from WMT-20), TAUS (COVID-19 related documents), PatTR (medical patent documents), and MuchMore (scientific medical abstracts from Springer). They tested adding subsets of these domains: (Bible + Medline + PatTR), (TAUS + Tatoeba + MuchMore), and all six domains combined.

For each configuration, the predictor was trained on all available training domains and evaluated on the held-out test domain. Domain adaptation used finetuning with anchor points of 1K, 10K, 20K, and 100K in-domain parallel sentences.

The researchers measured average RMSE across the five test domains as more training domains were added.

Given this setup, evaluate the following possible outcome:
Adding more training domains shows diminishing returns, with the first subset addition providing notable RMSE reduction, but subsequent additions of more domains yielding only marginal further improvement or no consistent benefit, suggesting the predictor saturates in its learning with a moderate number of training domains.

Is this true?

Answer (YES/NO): YES